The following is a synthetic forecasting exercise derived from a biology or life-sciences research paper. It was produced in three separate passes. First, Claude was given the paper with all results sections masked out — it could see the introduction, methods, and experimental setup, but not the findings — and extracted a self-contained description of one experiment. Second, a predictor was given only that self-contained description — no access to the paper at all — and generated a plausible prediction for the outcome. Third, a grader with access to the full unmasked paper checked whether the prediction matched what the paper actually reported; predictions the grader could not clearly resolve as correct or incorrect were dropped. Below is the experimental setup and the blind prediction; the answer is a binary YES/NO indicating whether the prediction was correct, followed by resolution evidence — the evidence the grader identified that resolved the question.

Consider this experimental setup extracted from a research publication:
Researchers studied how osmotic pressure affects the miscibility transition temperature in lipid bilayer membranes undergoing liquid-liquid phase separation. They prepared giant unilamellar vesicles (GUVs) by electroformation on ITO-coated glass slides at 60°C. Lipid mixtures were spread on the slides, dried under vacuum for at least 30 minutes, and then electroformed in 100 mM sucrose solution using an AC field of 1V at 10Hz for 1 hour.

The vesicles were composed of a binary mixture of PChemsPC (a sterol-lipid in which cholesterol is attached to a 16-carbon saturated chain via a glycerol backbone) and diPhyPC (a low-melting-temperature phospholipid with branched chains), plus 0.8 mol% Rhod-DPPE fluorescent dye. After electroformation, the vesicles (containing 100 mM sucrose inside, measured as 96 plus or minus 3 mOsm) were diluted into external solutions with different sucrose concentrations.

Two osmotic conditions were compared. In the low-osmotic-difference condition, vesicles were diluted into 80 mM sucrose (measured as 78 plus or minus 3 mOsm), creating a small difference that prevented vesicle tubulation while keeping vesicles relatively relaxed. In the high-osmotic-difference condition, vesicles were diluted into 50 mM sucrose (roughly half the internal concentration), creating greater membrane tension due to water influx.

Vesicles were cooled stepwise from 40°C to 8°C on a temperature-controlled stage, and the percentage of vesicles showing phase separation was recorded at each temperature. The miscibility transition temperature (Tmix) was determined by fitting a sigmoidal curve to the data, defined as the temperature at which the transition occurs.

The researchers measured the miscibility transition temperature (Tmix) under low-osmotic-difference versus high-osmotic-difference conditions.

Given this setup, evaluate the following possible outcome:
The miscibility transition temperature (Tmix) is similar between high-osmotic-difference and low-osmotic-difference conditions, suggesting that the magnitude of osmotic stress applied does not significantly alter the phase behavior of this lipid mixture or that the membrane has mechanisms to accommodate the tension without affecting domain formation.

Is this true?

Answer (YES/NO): NO